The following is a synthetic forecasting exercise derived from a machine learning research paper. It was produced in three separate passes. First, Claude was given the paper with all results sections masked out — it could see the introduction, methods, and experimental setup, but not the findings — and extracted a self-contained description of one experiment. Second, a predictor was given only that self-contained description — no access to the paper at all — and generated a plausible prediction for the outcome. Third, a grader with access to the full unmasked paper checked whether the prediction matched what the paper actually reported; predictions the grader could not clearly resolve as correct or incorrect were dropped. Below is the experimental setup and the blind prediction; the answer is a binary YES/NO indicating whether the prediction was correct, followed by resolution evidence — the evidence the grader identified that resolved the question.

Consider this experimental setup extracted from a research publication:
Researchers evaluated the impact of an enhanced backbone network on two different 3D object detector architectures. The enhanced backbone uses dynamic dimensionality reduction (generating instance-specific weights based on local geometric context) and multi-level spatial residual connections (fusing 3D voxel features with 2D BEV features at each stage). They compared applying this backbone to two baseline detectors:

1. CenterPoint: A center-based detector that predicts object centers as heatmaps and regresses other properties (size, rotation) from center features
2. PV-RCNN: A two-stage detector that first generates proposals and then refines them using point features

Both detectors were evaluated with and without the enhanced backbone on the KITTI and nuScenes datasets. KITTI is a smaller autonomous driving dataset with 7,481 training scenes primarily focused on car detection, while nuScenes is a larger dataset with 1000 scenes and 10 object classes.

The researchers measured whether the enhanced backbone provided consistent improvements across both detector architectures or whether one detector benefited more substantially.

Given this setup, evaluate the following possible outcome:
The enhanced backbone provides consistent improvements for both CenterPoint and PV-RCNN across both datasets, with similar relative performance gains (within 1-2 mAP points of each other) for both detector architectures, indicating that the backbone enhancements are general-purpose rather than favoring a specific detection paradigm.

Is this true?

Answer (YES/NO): NO